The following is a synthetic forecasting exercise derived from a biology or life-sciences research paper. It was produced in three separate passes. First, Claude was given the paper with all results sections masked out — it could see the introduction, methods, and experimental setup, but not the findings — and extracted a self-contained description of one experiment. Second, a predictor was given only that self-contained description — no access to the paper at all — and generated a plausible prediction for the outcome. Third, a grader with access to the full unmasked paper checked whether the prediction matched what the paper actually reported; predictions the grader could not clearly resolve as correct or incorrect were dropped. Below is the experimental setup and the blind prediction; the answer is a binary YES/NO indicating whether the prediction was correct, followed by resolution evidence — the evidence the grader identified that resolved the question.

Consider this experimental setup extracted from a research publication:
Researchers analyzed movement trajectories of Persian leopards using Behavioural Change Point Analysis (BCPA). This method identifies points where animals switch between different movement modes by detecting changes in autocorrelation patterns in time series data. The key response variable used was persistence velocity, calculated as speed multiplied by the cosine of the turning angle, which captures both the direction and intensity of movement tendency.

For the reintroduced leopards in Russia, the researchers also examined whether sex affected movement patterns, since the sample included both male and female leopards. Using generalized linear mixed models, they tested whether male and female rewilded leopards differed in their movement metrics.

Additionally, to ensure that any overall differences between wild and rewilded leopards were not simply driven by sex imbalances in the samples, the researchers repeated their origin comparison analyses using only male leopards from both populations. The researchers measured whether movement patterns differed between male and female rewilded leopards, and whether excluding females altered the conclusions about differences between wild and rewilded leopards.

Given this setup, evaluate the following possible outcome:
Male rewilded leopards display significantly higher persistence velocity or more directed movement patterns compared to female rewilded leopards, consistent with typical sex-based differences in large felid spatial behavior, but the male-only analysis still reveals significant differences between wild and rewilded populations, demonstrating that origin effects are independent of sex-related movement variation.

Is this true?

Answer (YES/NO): NO